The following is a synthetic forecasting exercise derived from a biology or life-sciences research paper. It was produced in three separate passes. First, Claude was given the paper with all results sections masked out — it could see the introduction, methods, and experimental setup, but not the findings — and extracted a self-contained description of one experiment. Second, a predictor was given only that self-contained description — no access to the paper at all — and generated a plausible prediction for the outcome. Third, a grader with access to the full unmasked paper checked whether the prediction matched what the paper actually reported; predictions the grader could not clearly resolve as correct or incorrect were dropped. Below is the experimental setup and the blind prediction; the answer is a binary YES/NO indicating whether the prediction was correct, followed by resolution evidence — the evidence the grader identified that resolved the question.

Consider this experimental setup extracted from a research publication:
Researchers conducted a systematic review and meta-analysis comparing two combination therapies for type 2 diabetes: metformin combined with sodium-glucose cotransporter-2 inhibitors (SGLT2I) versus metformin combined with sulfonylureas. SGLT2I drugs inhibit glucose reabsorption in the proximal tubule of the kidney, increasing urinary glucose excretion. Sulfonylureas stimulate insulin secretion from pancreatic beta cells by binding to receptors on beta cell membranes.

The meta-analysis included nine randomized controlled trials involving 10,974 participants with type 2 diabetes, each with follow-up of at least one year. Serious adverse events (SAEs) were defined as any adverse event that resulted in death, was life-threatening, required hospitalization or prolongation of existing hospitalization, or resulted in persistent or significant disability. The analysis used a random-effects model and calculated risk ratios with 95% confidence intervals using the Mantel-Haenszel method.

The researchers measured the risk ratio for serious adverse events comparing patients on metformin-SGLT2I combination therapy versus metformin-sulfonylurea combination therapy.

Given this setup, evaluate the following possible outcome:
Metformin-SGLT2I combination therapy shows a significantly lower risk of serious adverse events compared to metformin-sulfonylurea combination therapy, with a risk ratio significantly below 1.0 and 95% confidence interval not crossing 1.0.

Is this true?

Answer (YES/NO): NO